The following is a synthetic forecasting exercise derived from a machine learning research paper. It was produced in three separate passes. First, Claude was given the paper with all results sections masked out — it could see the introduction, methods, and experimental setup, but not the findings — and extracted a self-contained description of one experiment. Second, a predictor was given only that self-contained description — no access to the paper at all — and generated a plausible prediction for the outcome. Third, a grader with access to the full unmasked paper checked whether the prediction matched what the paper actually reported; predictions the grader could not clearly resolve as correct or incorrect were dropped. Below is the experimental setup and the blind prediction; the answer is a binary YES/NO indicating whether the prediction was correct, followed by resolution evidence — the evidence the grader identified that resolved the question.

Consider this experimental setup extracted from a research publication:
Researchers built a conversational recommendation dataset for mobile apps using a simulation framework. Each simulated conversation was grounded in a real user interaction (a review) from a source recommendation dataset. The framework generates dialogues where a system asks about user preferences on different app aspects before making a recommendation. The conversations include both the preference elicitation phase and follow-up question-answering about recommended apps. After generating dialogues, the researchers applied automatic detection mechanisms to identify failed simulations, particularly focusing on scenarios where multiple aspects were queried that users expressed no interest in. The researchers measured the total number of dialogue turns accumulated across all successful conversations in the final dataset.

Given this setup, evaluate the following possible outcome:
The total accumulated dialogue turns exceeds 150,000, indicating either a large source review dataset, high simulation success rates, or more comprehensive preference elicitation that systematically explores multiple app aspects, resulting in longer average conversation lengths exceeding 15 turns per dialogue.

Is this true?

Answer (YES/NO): NO